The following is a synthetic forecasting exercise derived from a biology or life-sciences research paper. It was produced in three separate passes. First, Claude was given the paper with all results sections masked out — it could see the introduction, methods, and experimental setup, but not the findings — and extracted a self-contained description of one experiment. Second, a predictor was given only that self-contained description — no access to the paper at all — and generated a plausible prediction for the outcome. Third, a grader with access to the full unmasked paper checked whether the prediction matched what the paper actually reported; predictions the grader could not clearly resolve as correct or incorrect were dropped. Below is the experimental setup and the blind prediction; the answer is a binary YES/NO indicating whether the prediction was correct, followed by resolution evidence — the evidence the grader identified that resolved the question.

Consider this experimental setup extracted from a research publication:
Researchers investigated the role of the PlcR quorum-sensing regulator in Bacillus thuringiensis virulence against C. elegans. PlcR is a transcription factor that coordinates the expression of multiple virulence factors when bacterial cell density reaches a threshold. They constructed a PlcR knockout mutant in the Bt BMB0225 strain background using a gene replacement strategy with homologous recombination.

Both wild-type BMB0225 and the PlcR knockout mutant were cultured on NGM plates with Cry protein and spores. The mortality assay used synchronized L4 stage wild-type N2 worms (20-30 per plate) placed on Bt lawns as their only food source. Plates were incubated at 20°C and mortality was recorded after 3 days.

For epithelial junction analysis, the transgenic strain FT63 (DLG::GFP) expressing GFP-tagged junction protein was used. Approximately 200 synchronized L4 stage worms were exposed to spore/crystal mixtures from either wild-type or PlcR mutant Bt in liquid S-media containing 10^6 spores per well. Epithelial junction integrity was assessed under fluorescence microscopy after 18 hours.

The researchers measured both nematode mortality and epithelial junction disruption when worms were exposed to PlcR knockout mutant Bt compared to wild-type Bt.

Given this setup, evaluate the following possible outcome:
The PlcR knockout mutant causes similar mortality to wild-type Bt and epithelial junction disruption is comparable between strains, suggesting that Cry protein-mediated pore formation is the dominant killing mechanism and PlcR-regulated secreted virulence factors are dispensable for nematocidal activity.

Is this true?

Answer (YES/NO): NO